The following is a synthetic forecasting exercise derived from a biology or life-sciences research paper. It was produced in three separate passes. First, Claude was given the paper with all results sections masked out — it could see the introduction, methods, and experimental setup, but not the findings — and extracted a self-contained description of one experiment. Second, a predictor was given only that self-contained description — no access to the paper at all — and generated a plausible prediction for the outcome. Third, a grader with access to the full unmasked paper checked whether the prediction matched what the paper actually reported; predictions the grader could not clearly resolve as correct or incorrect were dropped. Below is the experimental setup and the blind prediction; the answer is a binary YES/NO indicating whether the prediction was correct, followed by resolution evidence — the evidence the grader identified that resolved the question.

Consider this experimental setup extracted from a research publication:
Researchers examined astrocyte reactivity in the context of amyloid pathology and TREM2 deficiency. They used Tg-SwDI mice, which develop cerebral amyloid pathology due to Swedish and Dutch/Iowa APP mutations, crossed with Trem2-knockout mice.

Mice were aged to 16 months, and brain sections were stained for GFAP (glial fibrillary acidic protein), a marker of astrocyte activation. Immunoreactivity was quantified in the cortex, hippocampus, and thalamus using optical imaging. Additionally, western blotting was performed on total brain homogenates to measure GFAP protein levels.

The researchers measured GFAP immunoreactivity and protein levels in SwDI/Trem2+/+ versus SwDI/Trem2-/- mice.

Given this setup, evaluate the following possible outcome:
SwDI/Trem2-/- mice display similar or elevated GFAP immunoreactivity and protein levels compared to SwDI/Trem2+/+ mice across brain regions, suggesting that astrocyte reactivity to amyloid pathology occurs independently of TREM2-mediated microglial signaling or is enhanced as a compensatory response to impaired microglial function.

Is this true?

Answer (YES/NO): YES